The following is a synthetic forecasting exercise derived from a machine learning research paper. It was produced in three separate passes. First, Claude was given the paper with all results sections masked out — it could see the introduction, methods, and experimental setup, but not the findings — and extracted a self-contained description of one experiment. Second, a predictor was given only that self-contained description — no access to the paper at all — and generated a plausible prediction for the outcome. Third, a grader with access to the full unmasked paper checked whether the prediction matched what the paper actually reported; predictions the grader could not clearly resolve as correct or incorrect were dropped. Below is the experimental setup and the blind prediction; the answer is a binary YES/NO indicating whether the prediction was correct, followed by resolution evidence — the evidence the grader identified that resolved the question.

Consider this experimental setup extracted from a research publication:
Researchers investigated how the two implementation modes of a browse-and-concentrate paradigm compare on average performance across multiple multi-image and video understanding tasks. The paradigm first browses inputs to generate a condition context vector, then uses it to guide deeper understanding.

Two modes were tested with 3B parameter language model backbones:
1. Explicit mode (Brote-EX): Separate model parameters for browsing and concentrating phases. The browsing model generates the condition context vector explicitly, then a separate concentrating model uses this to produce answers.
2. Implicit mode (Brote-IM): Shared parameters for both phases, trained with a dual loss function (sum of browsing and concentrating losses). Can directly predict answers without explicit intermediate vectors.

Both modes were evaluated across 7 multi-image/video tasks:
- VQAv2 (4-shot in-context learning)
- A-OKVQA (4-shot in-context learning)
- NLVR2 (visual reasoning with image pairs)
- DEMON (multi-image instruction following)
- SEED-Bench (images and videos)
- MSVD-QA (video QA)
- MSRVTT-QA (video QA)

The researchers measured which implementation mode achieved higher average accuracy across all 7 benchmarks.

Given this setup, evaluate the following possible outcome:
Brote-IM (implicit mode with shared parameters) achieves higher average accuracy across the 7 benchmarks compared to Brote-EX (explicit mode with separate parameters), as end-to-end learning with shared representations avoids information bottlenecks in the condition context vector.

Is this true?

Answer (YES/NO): YES